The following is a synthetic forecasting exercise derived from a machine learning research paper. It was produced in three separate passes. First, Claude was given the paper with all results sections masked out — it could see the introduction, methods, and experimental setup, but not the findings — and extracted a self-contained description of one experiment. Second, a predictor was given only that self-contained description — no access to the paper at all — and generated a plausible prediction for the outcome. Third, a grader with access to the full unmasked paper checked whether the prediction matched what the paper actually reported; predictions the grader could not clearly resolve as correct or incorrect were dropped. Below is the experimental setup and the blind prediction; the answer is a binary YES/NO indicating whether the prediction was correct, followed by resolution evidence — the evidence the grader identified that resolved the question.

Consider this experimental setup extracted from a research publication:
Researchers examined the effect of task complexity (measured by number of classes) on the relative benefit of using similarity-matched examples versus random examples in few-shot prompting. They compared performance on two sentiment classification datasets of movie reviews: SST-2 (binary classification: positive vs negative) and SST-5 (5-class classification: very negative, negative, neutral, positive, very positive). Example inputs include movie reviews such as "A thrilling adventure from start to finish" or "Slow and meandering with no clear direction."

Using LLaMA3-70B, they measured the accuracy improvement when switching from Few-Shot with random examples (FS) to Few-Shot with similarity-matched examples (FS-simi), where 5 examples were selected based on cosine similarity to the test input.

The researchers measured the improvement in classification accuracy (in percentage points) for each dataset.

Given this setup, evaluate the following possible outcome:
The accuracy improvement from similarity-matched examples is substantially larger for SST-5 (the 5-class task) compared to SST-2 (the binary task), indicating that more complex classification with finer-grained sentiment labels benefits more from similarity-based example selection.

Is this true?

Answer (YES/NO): NO